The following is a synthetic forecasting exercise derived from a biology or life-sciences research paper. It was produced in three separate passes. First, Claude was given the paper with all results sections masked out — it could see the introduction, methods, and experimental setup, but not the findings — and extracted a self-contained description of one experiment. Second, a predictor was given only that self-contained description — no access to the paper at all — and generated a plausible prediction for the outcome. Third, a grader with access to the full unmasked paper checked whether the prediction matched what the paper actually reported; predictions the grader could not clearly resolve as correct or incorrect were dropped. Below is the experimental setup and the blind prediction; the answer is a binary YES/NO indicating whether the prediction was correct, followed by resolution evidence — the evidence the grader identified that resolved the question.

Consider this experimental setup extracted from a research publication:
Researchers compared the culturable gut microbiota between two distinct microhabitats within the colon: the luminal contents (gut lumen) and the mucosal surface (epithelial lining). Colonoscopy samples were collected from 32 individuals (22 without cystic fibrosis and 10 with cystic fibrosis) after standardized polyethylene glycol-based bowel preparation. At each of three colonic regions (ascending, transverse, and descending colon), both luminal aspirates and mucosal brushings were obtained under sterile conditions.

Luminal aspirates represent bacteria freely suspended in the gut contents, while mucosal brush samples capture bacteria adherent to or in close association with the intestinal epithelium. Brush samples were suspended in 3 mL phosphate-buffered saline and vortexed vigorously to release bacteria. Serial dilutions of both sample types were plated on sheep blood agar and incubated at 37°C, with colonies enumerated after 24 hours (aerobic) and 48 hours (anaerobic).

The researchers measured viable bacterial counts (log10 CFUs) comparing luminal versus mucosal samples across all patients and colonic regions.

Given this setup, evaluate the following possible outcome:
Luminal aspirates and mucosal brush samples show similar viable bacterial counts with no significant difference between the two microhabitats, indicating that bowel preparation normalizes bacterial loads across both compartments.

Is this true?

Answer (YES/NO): NO